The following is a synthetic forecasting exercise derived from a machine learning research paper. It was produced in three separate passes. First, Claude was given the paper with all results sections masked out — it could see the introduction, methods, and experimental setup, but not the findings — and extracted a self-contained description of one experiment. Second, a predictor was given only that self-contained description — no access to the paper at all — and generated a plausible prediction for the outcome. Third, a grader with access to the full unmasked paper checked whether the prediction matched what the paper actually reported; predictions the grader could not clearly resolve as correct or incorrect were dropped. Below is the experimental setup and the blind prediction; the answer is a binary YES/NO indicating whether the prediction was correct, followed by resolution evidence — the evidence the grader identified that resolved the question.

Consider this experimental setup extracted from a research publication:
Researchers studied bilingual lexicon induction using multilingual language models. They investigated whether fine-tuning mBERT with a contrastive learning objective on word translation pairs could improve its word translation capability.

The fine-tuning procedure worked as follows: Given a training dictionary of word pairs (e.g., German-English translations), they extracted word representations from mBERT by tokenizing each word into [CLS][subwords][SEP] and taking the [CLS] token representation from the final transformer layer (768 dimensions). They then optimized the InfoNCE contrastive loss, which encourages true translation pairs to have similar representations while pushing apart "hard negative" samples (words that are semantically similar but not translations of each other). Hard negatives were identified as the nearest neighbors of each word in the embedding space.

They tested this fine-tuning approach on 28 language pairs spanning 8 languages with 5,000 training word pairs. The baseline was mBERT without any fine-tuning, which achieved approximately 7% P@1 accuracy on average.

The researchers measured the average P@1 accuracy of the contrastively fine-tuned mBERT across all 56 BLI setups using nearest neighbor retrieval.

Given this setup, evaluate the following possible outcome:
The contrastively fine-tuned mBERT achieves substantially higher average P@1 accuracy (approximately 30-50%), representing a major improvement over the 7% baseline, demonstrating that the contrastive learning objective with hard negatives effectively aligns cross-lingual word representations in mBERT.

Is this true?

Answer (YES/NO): NO